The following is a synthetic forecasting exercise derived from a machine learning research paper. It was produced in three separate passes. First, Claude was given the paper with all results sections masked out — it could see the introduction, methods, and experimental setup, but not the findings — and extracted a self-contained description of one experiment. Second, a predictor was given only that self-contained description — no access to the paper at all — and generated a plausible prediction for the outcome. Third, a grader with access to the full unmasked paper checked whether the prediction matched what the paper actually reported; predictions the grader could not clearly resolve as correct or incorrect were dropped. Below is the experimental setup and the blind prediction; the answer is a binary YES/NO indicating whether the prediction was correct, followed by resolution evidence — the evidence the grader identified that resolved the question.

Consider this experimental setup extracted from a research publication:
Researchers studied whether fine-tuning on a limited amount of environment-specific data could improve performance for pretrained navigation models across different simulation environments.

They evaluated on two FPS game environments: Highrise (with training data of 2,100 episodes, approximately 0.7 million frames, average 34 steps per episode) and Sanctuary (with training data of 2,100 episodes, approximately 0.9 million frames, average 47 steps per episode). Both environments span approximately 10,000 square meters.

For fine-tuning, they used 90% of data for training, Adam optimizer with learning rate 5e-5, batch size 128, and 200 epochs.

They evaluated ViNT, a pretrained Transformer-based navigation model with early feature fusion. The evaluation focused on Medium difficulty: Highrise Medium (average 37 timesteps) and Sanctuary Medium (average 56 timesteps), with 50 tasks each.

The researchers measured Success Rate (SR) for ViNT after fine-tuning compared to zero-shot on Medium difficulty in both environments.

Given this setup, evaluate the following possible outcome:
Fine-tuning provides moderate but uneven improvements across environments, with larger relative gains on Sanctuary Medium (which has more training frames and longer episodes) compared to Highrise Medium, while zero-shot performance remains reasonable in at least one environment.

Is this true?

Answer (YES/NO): NO